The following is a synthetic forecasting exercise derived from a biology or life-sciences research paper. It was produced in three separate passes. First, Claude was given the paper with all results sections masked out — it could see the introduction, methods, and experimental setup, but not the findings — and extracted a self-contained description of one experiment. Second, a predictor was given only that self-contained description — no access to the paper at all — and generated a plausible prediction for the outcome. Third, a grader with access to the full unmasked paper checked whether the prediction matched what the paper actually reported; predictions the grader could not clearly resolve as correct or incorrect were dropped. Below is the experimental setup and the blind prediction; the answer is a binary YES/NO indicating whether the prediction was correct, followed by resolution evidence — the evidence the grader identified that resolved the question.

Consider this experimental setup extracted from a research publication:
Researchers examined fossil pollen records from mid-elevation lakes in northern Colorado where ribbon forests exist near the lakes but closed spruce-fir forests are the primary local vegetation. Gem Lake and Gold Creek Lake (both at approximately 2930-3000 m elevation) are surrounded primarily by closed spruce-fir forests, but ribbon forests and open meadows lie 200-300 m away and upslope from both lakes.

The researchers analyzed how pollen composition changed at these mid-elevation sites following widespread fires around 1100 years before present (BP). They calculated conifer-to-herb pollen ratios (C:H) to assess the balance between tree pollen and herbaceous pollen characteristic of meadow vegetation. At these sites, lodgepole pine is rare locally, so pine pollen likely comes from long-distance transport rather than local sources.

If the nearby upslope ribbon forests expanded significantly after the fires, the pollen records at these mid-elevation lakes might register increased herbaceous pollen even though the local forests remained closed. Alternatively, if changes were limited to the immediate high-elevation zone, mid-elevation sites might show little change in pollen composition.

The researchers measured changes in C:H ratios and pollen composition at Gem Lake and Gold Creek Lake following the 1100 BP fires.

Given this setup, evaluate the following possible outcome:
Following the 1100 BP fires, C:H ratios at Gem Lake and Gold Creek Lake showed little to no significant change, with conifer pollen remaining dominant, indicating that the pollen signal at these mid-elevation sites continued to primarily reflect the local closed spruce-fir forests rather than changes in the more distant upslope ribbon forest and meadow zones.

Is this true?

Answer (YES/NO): NO